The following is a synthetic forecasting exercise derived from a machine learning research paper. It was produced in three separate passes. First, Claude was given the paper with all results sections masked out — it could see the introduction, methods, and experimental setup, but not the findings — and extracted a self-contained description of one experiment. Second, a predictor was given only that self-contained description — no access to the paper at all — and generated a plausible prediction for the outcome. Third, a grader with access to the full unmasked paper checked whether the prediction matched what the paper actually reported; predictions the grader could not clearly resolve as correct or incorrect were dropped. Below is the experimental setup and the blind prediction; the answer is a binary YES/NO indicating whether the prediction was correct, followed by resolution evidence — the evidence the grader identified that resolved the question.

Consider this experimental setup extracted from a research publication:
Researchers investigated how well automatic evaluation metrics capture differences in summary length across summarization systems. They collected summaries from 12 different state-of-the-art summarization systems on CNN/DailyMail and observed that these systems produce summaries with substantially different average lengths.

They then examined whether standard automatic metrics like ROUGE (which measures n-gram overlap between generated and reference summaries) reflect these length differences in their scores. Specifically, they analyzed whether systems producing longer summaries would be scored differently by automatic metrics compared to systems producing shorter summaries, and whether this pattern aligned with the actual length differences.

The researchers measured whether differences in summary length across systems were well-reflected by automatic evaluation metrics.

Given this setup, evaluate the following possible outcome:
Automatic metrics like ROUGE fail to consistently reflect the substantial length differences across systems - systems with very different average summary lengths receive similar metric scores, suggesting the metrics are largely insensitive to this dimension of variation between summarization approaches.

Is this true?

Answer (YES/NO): YES